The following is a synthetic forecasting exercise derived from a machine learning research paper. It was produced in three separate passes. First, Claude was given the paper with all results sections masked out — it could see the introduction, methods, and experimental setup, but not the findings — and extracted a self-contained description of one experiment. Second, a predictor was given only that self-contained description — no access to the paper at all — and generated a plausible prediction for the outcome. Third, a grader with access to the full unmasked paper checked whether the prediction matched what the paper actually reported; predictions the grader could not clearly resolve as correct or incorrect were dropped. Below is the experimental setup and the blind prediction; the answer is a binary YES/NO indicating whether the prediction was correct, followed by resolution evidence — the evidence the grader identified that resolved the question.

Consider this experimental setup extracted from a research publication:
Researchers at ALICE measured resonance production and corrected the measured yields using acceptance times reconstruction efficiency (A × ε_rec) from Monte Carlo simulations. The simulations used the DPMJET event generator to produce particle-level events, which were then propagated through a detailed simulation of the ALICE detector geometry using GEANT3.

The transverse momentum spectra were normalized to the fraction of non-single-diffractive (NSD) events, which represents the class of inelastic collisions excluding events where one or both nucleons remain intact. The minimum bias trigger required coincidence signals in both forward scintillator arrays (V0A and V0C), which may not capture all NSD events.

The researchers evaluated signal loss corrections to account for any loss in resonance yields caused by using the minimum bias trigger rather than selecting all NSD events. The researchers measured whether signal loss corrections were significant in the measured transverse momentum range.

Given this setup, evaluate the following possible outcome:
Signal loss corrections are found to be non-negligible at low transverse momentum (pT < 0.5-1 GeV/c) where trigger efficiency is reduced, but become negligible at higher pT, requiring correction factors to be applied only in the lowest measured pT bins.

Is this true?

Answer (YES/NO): NO